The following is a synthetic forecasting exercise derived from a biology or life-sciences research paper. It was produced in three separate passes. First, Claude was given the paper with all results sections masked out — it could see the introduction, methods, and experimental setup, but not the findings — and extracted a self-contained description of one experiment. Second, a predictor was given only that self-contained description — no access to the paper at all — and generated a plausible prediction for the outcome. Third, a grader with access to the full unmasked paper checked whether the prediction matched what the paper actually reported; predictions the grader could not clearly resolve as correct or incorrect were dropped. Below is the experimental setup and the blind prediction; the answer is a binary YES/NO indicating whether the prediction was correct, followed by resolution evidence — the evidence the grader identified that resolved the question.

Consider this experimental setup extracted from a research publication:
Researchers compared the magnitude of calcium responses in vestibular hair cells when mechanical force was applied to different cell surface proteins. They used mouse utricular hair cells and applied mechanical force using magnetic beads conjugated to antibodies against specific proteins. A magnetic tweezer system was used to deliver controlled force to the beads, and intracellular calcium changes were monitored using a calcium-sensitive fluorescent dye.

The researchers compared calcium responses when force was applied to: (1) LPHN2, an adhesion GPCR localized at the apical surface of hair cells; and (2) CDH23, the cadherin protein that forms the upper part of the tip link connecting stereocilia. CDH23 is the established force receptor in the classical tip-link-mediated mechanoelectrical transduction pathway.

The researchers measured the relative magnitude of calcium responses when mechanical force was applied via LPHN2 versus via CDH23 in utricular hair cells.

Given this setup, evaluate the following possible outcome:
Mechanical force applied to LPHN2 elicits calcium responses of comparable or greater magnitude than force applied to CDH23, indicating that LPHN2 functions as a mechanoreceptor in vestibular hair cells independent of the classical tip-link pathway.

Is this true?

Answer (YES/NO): NO